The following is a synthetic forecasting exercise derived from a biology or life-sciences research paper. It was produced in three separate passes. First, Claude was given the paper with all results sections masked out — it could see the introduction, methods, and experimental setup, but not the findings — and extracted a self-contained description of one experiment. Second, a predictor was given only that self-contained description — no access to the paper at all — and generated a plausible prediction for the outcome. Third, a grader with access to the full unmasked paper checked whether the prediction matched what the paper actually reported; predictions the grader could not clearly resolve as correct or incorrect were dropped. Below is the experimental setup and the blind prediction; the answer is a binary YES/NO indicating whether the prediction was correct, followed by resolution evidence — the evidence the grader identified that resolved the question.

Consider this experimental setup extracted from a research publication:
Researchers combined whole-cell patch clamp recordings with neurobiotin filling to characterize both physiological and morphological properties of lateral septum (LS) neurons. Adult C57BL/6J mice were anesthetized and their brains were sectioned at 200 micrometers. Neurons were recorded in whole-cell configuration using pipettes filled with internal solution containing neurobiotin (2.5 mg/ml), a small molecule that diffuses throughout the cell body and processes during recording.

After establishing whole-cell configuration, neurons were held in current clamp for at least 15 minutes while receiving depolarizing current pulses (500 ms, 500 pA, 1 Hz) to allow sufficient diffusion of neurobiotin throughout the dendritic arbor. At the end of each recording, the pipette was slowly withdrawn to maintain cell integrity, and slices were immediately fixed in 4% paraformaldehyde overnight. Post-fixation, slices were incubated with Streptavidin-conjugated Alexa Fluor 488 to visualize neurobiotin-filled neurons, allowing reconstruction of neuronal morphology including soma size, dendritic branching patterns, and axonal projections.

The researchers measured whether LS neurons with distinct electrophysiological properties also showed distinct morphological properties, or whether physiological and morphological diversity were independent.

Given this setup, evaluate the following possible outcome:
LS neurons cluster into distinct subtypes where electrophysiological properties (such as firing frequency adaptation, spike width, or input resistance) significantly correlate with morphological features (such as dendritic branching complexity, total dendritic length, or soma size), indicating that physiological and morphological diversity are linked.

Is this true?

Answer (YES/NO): YES